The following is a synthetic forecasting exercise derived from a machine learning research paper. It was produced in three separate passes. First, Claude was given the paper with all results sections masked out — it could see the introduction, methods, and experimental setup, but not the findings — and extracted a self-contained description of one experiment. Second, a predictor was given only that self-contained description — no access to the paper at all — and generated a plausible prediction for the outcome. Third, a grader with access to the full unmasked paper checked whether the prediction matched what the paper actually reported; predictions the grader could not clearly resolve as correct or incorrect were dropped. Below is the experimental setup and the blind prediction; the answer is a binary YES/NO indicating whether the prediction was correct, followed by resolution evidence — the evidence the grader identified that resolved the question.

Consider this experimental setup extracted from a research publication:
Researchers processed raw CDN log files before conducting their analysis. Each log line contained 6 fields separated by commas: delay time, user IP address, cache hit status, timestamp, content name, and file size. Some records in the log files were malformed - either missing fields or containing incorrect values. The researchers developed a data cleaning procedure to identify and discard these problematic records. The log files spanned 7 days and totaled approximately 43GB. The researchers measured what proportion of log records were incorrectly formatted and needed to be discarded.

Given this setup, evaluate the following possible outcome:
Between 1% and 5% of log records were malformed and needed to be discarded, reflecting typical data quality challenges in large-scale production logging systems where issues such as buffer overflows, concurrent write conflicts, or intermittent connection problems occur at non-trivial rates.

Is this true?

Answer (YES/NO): NO